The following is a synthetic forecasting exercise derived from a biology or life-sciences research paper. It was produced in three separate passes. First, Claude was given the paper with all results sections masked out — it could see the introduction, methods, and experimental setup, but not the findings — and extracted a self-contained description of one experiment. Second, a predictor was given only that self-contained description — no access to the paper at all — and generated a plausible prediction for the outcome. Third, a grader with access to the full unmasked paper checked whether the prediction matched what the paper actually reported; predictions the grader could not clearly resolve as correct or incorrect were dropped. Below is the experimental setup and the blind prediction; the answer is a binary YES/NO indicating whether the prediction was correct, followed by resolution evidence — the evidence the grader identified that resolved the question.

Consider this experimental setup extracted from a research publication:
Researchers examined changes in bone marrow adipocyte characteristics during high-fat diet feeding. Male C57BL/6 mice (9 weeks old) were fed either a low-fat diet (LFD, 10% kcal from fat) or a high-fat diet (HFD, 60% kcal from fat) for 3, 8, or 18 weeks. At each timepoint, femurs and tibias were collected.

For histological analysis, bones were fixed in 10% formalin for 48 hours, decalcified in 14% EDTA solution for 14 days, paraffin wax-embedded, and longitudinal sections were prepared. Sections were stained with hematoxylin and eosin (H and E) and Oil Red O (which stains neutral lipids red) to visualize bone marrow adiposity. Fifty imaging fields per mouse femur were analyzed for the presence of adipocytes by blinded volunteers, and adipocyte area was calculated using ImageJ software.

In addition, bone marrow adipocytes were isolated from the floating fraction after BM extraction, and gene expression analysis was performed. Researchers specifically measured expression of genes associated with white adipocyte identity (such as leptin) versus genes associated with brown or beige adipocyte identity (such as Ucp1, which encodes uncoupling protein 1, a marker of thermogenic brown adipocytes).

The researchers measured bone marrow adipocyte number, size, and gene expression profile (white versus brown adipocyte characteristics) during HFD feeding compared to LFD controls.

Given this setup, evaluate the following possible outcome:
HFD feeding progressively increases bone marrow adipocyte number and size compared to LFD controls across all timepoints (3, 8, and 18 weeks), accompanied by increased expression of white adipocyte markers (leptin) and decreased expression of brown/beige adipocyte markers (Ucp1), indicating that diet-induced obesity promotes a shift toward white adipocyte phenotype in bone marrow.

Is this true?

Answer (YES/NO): NO